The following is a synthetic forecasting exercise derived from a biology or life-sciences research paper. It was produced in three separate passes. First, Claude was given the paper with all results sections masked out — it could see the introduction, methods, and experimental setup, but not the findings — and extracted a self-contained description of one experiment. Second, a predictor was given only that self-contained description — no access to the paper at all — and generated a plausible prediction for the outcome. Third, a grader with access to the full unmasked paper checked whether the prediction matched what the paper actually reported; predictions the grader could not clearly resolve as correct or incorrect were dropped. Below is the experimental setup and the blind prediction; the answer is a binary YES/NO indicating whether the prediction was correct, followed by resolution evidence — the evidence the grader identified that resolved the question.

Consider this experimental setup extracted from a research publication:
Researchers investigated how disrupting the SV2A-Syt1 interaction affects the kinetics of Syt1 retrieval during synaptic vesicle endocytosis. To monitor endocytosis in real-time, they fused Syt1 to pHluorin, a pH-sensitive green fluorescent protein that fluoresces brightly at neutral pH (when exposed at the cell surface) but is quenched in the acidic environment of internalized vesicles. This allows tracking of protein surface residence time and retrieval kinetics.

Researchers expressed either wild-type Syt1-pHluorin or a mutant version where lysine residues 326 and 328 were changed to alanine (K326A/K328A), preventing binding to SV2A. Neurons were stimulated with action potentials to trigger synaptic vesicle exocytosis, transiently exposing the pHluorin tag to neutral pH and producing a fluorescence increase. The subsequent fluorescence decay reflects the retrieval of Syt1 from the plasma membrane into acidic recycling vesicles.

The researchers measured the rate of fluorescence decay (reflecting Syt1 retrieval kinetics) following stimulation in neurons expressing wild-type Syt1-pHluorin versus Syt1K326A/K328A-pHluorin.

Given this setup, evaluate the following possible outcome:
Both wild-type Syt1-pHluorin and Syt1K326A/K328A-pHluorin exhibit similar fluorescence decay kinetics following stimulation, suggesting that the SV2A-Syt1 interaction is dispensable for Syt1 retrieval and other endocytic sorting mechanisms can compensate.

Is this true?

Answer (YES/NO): NO